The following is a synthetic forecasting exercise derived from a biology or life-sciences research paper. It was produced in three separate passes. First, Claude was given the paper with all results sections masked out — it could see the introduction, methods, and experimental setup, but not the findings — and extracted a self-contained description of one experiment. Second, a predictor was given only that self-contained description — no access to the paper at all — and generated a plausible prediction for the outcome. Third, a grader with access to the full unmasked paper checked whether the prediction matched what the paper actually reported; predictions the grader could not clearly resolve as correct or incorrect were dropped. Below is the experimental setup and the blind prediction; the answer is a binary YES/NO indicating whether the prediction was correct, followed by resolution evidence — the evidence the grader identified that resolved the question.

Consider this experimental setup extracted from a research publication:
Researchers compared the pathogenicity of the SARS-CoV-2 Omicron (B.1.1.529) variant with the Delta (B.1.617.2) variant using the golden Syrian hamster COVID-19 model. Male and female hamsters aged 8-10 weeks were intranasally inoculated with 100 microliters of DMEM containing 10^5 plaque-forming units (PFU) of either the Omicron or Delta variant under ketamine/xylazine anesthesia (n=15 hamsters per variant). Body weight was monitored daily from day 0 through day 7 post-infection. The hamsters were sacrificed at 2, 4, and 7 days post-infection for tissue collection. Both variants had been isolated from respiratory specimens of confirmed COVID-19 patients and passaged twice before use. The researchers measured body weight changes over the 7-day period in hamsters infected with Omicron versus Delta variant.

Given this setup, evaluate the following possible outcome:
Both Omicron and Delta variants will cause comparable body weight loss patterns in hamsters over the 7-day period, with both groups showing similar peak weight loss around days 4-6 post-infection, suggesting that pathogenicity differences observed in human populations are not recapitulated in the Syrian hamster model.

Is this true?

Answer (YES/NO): NO